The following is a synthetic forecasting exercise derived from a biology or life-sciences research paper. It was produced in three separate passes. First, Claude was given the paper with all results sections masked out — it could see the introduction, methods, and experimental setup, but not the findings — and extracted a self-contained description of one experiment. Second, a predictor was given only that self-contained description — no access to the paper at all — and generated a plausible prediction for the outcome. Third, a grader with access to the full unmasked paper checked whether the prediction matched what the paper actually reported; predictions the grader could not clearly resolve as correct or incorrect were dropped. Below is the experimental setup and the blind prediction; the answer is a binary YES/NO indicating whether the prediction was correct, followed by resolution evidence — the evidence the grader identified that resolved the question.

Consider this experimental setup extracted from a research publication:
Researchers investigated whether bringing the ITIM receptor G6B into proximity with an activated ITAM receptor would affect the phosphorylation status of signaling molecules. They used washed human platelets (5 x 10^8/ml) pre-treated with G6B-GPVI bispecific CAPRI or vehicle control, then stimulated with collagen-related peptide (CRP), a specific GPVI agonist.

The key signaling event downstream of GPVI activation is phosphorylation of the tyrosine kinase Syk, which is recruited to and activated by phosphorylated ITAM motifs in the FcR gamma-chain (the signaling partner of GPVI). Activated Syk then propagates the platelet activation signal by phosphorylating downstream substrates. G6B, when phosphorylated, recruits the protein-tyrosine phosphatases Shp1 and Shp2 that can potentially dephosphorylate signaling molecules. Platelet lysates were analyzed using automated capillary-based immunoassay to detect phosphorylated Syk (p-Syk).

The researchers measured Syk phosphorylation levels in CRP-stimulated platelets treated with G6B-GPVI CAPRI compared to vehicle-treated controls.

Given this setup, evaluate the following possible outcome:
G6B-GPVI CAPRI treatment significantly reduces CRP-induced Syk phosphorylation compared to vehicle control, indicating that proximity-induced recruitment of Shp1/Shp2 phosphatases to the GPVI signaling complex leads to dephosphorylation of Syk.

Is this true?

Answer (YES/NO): YES